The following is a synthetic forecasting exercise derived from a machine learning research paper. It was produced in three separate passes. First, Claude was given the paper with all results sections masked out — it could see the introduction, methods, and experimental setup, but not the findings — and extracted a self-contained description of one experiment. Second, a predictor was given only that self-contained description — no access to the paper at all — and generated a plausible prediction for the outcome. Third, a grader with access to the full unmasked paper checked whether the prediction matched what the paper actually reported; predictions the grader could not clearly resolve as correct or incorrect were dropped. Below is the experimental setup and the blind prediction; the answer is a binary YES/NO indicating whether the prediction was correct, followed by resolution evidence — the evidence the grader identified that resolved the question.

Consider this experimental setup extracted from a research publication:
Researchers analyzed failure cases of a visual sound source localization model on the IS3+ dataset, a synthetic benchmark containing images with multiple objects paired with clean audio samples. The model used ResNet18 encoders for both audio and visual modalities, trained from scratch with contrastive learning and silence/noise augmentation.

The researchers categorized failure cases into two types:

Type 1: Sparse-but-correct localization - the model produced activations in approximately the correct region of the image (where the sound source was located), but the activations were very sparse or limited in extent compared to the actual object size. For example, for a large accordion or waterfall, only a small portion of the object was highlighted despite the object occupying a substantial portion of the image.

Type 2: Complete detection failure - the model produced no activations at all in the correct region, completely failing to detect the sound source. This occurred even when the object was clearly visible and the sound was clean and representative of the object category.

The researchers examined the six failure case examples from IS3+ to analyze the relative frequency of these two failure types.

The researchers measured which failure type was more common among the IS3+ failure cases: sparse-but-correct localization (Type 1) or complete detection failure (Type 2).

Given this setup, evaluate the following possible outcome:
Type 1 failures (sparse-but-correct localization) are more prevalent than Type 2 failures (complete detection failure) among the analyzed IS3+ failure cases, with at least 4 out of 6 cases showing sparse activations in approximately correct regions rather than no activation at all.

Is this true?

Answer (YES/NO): NO